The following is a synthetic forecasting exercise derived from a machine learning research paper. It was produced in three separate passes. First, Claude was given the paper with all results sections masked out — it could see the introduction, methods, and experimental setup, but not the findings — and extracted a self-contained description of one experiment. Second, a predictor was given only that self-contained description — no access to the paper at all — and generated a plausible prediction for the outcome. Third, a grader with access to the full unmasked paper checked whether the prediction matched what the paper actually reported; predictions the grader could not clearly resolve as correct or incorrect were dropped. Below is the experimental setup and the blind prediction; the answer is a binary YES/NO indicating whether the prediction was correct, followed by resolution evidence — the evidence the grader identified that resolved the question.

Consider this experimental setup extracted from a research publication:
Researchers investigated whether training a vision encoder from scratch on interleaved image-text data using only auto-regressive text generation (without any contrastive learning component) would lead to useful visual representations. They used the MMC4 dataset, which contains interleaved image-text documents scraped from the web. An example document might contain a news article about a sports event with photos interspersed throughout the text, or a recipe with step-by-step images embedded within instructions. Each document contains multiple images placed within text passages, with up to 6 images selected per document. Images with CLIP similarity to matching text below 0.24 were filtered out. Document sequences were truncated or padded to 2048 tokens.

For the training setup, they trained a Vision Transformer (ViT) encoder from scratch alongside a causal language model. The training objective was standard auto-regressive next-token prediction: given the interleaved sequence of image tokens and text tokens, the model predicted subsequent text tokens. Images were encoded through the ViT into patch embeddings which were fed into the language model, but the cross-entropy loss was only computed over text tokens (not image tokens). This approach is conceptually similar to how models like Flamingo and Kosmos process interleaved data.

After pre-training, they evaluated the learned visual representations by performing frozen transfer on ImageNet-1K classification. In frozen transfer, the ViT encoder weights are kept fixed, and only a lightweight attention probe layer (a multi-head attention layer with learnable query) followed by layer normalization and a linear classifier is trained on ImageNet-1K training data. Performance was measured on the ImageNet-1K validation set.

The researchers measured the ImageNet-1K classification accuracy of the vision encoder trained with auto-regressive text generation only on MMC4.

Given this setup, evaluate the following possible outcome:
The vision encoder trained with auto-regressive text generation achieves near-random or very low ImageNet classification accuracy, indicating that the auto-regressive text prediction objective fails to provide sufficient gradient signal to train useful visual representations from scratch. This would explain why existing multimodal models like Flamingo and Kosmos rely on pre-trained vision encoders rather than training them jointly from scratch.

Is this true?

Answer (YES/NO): YES